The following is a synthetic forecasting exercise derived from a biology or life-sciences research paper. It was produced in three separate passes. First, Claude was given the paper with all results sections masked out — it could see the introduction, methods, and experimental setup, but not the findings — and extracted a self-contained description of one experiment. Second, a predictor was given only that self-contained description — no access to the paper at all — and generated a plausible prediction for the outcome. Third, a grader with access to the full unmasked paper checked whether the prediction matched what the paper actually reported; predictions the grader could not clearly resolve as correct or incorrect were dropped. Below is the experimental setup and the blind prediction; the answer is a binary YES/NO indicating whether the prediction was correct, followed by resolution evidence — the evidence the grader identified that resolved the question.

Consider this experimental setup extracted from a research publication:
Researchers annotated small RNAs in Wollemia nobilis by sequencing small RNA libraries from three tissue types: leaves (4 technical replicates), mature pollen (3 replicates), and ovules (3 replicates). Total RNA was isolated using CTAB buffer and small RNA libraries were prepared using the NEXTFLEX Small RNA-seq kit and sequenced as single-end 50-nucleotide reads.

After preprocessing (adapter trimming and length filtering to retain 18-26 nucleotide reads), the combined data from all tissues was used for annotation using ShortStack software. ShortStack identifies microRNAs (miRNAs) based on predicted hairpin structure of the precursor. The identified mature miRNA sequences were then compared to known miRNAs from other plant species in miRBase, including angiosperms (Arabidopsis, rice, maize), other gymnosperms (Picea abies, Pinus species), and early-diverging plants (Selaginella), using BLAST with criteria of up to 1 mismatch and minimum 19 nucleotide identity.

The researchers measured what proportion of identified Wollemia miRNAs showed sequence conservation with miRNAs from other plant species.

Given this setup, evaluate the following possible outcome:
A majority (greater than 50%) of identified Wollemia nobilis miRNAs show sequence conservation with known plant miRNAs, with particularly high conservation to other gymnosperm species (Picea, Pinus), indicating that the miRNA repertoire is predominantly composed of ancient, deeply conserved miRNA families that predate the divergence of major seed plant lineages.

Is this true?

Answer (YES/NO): NO